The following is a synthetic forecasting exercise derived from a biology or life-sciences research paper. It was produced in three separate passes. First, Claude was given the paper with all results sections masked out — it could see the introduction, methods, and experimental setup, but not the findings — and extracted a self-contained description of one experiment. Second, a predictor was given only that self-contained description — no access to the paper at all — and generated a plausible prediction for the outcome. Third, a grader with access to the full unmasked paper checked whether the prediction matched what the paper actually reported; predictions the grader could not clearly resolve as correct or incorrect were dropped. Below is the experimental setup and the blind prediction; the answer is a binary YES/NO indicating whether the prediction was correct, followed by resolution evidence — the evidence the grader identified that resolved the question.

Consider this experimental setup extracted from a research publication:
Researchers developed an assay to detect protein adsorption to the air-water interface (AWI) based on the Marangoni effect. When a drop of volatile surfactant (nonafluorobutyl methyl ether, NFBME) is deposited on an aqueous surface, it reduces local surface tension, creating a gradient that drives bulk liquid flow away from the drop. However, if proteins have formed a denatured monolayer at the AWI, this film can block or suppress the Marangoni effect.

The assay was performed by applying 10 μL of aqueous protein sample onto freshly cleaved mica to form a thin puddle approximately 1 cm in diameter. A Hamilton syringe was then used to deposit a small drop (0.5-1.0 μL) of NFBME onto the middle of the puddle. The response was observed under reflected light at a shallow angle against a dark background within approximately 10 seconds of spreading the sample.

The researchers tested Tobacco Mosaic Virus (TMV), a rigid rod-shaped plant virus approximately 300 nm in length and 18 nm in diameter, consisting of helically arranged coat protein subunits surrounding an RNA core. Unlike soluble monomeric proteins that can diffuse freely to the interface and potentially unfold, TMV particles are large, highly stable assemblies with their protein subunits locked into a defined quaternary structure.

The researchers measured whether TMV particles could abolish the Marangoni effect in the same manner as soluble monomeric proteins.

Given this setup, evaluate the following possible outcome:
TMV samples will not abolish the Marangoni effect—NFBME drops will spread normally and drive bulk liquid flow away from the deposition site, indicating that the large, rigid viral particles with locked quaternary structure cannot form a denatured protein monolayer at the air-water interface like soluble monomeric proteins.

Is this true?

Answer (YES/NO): NO